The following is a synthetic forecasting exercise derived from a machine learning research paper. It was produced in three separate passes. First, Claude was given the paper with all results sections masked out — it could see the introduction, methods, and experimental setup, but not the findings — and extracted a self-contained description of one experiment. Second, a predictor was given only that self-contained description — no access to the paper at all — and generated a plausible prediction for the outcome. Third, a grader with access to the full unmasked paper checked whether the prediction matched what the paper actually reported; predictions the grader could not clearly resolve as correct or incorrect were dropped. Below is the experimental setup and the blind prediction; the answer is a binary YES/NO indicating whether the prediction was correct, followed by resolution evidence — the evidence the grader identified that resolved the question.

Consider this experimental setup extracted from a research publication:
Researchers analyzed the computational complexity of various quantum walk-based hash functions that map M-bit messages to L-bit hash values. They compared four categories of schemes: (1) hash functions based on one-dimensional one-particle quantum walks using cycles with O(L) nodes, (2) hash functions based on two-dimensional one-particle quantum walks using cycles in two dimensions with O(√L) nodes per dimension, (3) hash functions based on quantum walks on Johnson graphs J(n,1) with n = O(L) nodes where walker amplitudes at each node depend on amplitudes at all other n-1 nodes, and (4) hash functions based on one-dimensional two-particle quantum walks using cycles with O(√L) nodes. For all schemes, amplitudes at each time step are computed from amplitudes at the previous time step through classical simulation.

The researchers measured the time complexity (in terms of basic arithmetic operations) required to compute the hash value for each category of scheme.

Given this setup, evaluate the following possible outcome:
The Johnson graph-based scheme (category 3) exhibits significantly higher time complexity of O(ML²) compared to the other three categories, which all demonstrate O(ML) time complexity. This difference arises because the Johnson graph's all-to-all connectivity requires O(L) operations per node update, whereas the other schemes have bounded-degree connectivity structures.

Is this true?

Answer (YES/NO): YES